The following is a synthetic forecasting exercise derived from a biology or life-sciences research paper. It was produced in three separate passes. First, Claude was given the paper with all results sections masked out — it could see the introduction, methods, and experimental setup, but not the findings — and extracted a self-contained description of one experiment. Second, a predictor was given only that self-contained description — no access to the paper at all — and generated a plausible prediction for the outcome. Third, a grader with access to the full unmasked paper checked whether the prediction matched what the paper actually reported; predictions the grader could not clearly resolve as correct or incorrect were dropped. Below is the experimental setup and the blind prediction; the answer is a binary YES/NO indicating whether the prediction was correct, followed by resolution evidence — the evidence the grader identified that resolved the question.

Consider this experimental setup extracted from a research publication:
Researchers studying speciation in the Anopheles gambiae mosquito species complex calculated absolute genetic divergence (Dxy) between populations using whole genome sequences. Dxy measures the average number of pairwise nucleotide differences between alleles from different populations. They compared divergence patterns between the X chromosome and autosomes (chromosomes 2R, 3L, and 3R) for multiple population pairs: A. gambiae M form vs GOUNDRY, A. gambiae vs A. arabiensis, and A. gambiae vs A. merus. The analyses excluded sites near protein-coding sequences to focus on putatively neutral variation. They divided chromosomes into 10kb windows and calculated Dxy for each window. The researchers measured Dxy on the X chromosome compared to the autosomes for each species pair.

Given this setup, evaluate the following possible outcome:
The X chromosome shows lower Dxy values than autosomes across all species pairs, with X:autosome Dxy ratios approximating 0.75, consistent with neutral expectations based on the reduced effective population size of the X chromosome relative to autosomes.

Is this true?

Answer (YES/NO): NO